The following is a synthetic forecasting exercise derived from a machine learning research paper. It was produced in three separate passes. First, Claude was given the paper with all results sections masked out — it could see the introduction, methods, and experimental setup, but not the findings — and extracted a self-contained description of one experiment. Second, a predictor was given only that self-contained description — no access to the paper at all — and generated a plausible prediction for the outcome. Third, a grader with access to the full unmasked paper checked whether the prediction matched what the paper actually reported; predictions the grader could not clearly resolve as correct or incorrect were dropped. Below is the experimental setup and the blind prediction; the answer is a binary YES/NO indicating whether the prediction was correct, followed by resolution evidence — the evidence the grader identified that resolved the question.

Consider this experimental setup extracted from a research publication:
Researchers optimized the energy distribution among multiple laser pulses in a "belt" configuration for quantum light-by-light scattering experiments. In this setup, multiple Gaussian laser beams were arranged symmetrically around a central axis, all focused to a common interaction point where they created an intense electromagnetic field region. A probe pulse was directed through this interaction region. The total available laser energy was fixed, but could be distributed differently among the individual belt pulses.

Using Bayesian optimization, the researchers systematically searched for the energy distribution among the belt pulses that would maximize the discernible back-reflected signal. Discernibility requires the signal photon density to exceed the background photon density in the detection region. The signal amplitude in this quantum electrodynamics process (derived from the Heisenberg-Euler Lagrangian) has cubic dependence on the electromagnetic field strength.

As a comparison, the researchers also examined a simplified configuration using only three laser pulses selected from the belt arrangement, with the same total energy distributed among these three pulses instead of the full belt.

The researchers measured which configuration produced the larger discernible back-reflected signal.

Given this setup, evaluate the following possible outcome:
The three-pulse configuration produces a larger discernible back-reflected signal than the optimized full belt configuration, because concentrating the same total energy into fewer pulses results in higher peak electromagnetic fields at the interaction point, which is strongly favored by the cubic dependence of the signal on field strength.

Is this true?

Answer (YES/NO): YES